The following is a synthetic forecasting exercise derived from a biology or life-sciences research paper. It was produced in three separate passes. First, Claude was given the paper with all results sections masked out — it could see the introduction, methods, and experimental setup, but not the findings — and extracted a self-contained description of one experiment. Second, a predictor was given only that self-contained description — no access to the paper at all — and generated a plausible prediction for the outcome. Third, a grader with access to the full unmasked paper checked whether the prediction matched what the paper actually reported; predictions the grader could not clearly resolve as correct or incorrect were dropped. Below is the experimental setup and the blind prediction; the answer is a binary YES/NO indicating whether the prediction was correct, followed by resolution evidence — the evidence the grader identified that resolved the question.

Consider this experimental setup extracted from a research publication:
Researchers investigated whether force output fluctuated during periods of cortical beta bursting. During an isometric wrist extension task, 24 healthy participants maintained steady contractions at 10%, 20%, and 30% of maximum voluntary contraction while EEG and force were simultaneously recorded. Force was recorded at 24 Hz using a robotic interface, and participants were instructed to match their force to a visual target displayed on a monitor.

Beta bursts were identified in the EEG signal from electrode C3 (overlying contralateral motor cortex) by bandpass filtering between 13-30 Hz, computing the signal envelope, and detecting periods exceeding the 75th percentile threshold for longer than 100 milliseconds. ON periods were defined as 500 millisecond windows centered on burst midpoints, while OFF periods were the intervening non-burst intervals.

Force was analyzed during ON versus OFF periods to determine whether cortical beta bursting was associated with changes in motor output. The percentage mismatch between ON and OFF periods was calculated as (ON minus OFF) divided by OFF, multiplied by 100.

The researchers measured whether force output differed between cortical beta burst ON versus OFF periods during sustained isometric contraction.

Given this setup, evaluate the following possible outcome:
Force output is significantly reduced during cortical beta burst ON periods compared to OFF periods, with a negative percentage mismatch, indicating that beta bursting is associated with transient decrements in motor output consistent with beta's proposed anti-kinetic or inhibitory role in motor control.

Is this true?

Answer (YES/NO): NO